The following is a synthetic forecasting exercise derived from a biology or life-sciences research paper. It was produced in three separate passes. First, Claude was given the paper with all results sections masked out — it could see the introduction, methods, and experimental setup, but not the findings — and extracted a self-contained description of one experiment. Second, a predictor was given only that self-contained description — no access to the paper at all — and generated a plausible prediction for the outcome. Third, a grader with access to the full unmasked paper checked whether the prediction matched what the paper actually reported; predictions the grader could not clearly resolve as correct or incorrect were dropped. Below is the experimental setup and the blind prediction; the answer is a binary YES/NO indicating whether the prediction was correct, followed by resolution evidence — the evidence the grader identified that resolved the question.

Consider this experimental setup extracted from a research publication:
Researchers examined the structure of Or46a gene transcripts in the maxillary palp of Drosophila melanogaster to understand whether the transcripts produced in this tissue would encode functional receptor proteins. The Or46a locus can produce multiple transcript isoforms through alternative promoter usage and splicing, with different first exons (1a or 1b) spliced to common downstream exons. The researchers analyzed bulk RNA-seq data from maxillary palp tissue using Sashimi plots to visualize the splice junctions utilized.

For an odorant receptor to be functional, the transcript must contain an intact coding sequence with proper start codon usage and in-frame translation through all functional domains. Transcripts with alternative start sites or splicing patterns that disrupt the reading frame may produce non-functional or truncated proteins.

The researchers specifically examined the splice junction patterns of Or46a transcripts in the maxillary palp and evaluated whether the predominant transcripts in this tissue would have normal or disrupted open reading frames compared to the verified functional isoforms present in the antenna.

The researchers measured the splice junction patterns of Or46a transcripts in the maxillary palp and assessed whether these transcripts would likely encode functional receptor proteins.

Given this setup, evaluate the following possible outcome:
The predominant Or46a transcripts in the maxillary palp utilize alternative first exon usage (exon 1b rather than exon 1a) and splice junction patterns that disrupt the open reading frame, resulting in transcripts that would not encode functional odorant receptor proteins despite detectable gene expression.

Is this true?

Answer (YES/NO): NO